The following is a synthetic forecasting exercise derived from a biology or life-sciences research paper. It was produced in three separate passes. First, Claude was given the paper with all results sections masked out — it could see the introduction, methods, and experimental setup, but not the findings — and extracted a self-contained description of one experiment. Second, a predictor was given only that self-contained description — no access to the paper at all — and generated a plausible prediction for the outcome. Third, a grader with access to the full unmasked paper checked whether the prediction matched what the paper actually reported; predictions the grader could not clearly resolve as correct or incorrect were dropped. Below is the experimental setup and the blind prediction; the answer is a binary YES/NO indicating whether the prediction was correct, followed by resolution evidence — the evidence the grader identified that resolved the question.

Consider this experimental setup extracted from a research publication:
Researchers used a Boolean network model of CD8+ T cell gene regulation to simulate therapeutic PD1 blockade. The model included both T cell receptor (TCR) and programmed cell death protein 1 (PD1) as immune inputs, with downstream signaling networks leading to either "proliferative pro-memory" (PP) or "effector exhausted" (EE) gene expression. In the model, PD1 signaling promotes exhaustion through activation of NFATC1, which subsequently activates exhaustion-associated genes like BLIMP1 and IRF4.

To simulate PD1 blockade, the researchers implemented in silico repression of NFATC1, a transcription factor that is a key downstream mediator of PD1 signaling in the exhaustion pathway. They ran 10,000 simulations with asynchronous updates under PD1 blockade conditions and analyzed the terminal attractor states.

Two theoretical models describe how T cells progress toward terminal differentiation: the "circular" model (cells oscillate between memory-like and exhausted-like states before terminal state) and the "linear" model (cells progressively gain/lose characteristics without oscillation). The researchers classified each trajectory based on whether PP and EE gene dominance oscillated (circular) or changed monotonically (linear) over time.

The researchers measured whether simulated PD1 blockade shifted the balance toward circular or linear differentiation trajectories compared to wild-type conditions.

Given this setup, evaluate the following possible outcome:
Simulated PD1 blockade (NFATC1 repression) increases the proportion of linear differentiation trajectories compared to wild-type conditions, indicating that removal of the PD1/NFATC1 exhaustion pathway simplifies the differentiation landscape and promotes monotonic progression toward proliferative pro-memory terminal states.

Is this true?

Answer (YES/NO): NO